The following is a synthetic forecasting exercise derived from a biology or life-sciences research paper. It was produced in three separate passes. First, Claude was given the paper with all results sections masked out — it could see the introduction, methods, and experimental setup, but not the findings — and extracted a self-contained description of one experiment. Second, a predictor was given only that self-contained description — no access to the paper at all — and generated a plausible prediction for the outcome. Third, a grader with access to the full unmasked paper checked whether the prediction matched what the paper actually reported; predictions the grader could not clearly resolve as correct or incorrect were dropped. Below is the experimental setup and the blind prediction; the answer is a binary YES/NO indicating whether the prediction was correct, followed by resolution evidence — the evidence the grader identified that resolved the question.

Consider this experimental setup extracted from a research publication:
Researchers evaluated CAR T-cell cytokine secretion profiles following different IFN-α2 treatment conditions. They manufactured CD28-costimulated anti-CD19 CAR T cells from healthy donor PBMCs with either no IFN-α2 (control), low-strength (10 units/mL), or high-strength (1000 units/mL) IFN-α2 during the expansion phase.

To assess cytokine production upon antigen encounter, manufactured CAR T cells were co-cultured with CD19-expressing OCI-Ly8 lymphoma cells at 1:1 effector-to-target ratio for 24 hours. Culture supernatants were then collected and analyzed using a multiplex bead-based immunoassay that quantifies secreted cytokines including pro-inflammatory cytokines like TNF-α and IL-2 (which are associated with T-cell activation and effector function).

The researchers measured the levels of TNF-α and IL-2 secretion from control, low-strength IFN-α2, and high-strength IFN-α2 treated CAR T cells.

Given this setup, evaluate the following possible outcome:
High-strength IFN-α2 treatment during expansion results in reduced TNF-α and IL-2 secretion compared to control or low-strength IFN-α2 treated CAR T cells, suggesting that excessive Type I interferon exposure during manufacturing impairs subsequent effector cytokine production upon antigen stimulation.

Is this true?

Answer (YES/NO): NO